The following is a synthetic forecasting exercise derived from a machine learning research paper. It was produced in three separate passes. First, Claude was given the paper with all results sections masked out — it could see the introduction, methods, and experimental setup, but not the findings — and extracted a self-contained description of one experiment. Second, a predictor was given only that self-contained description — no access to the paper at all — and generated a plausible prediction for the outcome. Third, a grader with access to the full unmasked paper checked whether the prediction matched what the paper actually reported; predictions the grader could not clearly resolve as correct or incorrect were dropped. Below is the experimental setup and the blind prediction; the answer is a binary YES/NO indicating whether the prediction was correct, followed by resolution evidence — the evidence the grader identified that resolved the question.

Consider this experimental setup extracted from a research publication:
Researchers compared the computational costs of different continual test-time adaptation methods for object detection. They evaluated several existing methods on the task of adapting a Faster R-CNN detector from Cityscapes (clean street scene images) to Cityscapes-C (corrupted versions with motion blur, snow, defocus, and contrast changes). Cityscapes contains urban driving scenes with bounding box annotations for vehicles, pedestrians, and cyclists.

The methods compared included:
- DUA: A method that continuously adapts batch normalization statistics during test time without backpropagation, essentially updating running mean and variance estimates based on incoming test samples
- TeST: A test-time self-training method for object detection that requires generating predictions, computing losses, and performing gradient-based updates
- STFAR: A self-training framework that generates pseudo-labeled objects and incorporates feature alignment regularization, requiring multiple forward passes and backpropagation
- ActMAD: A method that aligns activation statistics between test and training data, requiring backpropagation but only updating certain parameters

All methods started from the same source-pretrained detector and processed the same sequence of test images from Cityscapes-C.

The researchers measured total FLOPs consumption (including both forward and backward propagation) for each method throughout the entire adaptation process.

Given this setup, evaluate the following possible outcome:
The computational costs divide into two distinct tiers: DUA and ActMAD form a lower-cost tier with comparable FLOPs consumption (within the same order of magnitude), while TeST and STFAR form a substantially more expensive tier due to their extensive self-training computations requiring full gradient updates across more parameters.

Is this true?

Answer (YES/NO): NO